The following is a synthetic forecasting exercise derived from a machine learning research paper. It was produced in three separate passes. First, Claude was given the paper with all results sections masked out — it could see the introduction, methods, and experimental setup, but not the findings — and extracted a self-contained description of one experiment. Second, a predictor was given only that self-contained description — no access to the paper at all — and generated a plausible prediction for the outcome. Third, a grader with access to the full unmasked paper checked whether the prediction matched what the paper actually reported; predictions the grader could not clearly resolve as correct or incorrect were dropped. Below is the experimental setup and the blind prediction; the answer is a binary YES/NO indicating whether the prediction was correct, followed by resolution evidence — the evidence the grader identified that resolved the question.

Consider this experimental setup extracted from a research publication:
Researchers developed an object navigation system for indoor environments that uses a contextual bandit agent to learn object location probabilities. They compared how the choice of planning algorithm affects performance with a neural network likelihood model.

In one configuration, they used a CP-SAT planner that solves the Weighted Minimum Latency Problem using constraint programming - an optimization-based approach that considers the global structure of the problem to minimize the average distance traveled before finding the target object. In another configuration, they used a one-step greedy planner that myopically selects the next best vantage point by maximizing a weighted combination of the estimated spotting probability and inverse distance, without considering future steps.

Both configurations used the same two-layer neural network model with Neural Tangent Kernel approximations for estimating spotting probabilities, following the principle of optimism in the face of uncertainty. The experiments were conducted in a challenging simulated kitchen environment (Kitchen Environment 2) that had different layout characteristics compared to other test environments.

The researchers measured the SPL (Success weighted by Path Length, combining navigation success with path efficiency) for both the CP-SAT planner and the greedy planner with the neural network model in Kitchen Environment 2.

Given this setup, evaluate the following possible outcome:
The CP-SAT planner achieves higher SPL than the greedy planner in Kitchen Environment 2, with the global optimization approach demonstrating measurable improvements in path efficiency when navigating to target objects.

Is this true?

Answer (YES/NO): NO